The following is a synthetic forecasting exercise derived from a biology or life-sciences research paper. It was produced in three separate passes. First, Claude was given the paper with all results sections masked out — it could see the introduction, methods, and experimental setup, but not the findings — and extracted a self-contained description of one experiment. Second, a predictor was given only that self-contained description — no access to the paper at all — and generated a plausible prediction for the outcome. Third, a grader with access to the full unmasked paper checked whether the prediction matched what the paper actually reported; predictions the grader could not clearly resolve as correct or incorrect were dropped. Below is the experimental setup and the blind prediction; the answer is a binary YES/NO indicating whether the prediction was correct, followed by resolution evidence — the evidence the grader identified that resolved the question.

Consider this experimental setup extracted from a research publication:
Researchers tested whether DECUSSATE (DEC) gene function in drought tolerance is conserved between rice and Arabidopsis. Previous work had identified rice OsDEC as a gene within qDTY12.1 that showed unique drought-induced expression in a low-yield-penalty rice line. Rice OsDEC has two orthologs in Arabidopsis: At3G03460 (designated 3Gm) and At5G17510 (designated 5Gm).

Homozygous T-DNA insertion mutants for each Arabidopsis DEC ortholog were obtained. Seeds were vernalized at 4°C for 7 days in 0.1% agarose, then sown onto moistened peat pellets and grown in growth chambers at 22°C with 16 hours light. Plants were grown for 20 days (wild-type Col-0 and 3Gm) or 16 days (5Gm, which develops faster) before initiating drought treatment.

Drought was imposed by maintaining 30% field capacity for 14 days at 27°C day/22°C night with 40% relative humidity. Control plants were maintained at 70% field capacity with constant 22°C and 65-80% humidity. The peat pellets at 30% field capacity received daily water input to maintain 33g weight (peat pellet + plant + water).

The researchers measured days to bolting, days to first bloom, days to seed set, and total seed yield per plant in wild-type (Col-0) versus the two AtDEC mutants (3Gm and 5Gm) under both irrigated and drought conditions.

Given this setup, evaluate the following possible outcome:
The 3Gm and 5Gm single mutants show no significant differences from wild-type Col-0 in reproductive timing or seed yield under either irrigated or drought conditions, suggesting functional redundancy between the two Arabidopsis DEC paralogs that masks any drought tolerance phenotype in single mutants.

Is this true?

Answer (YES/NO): NO